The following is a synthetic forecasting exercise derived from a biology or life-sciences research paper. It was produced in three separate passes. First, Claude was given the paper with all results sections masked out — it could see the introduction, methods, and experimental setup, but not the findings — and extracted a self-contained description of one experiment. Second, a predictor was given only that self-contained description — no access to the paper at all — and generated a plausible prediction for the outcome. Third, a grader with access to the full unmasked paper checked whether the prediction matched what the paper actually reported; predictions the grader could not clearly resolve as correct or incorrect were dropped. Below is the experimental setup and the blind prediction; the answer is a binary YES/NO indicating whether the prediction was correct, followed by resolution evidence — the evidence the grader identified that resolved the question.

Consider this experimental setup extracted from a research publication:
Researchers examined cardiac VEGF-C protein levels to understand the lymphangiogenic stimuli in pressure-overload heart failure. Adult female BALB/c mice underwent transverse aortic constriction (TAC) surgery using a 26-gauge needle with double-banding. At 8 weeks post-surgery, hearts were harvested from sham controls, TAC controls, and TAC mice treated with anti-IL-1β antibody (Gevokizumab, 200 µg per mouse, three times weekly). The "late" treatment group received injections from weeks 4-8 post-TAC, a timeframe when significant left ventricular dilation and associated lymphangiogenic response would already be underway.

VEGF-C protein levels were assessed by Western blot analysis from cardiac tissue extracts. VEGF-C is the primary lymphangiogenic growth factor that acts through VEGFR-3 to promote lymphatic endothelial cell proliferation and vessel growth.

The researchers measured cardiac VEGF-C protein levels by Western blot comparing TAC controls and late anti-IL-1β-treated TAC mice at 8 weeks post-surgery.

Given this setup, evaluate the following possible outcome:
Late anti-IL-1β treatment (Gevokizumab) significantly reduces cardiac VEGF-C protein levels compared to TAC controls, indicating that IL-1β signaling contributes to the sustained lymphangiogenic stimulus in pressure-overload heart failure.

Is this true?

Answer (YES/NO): YES